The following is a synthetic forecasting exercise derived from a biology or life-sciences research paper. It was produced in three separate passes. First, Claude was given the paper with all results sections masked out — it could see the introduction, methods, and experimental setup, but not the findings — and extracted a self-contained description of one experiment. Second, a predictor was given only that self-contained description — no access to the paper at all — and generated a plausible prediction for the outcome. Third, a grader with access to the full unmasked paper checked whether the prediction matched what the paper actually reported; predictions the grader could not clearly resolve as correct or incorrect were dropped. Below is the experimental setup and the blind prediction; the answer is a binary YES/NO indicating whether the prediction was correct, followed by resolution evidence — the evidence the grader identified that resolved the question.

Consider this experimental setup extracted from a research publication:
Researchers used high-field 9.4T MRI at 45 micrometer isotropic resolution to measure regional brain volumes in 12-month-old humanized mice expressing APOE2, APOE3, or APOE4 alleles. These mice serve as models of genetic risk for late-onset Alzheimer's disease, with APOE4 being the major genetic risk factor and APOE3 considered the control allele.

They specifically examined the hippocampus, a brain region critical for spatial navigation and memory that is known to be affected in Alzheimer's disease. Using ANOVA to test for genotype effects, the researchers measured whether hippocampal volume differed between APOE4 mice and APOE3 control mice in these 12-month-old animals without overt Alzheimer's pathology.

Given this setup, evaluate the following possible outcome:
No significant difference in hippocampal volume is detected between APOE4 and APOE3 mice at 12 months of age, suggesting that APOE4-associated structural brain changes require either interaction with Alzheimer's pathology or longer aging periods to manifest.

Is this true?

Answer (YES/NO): YES